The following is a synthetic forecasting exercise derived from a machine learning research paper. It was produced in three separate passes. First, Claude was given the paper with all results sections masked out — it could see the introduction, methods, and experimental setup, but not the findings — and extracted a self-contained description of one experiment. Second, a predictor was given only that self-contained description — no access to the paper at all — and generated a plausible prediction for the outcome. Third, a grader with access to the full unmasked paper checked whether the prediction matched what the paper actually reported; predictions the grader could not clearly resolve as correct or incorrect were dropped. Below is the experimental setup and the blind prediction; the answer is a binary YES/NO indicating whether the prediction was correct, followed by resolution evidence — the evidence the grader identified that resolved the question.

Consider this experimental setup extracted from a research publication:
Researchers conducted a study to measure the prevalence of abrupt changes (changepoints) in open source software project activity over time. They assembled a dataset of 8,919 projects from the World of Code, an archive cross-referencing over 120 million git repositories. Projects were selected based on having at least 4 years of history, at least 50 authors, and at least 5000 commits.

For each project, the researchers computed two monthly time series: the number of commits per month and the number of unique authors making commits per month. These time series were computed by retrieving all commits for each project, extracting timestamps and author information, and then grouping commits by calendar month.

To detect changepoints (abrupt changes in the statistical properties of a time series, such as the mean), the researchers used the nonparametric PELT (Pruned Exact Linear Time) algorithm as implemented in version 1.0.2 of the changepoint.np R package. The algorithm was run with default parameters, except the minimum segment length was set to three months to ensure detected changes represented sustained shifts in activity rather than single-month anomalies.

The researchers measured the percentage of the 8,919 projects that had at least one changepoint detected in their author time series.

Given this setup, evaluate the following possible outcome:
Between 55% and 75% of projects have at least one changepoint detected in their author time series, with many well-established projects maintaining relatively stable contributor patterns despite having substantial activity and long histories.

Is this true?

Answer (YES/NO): NO